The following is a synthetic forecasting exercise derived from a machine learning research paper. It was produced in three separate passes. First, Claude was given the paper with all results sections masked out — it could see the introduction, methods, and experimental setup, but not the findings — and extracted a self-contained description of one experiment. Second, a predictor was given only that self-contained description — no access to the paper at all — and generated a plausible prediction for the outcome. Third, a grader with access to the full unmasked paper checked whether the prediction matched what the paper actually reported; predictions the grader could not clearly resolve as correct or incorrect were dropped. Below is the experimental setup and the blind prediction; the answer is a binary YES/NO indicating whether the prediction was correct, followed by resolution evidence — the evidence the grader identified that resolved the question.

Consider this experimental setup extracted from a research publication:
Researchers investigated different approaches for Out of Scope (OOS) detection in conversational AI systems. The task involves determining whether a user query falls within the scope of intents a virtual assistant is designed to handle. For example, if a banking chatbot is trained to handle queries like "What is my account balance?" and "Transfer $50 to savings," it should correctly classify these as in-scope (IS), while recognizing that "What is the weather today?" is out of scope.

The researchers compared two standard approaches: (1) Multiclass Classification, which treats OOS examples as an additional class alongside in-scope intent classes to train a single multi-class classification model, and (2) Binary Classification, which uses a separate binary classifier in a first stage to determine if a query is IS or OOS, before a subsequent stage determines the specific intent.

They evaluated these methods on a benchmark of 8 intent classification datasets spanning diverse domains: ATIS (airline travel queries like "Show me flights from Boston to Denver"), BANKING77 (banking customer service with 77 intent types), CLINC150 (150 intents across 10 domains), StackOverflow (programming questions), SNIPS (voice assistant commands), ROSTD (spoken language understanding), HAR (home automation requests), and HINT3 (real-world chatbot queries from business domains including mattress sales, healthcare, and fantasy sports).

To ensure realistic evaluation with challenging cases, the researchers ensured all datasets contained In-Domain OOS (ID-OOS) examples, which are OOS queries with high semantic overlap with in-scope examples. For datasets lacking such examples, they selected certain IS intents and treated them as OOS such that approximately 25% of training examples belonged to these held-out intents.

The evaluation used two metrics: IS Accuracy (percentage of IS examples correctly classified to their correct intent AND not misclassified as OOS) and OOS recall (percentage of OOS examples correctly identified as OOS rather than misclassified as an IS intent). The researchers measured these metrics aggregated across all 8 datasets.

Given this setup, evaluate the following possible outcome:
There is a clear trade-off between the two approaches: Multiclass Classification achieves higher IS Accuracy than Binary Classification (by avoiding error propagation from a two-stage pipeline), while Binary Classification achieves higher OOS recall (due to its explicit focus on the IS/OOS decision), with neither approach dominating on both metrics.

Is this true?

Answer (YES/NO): YES